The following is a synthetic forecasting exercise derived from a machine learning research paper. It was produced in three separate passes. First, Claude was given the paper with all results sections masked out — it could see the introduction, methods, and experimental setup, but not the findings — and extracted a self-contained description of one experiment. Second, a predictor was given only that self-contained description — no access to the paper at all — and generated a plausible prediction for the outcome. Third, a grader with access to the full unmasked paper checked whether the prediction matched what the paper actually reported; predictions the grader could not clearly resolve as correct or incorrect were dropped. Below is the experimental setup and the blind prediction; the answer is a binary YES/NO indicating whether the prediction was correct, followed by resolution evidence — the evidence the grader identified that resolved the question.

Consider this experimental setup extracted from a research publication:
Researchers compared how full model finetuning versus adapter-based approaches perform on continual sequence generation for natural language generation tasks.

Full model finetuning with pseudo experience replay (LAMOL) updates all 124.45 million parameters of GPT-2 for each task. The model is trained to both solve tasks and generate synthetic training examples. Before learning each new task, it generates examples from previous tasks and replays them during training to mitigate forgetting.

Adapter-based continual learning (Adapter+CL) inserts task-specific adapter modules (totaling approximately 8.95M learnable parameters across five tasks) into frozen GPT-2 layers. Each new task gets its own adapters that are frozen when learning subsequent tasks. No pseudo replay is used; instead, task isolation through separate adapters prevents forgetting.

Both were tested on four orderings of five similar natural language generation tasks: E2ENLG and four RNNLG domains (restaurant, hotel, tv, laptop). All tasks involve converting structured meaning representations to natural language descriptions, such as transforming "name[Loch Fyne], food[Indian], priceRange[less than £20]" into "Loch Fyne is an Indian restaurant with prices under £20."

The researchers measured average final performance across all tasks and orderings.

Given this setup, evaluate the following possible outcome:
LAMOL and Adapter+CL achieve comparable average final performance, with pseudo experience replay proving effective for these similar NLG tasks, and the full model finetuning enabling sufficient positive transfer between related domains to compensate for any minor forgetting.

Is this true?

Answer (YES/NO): NO